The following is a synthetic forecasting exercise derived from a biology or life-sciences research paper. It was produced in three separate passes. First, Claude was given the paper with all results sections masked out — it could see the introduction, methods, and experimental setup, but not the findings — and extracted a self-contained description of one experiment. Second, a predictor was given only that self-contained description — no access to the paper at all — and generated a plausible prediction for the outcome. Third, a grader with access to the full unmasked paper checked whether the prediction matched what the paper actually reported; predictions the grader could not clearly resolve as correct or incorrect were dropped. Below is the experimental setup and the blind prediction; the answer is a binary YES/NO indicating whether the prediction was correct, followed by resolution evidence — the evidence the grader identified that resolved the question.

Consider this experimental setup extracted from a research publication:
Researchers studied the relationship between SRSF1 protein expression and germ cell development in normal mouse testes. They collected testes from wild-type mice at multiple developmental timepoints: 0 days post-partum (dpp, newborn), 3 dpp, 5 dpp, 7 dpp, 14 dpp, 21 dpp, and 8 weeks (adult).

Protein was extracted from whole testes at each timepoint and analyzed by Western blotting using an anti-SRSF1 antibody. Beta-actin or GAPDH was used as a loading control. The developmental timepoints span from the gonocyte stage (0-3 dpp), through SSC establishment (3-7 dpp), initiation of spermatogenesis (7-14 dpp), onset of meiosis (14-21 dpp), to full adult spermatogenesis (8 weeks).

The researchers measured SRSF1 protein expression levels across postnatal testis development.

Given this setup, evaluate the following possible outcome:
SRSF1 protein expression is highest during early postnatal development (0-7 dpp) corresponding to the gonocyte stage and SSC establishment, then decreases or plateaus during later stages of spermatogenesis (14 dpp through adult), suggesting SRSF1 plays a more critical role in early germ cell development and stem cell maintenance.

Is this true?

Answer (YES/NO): NO